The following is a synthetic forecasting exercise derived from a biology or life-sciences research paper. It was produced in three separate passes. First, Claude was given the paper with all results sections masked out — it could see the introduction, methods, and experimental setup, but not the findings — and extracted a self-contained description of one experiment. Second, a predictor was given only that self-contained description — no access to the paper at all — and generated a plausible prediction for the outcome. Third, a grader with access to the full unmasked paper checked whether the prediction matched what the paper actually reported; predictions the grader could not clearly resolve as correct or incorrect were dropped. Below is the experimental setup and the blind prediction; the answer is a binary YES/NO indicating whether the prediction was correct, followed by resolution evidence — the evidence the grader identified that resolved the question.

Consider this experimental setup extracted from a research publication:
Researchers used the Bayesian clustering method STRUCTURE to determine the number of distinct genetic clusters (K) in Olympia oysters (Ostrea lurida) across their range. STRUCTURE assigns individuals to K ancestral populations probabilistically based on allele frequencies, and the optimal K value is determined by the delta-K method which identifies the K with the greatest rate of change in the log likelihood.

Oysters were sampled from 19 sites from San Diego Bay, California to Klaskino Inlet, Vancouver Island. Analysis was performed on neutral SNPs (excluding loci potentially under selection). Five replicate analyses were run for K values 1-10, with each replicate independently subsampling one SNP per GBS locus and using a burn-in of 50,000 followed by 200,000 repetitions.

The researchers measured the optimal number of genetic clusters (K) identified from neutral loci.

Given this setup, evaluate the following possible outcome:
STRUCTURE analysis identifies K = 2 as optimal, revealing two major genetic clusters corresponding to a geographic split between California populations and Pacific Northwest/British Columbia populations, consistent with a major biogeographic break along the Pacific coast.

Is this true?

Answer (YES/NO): NO